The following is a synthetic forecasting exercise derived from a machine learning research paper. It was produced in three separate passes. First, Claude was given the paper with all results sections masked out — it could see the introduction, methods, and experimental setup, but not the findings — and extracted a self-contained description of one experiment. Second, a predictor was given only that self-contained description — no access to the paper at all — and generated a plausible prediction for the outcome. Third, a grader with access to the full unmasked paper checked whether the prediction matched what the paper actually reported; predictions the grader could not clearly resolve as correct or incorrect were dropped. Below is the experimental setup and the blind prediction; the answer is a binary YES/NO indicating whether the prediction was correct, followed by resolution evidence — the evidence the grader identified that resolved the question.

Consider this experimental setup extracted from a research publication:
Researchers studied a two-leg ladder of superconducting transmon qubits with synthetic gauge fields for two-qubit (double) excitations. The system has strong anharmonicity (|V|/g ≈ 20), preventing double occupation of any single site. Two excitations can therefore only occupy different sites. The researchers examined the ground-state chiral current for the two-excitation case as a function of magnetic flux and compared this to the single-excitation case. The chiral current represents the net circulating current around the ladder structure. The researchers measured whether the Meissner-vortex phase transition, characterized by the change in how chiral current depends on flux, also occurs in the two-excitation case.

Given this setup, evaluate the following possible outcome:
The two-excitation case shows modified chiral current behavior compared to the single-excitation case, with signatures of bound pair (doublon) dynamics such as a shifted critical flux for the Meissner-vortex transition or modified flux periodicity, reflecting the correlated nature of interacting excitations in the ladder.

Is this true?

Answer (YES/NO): NO